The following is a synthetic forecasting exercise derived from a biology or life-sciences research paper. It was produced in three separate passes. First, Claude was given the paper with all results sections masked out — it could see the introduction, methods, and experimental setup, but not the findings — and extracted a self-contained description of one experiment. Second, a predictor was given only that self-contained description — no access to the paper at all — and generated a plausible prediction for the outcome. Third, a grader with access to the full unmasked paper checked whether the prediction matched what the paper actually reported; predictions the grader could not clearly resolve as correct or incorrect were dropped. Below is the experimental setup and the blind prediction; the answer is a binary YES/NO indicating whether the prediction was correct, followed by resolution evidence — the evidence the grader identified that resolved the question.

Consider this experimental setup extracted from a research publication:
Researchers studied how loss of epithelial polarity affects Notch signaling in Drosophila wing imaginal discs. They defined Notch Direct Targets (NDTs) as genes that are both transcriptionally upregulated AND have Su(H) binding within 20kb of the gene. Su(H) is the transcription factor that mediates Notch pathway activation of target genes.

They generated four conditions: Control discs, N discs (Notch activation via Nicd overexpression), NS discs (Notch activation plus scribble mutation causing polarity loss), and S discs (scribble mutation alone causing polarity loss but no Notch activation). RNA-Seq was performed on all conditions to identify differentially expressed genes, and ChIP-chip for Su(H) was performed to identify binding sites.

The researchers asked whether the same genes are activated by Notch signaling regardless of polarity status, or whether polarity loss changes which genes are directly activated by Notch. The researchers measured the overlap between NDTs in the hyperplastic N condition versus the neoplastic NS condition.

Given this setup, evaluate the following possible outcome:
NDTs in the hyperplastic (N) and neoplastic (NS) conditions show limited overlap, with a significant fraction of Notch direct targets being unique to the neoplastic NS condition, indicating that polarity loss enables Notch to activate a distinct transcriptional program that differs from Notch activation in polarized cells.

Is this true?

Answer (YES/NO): YES